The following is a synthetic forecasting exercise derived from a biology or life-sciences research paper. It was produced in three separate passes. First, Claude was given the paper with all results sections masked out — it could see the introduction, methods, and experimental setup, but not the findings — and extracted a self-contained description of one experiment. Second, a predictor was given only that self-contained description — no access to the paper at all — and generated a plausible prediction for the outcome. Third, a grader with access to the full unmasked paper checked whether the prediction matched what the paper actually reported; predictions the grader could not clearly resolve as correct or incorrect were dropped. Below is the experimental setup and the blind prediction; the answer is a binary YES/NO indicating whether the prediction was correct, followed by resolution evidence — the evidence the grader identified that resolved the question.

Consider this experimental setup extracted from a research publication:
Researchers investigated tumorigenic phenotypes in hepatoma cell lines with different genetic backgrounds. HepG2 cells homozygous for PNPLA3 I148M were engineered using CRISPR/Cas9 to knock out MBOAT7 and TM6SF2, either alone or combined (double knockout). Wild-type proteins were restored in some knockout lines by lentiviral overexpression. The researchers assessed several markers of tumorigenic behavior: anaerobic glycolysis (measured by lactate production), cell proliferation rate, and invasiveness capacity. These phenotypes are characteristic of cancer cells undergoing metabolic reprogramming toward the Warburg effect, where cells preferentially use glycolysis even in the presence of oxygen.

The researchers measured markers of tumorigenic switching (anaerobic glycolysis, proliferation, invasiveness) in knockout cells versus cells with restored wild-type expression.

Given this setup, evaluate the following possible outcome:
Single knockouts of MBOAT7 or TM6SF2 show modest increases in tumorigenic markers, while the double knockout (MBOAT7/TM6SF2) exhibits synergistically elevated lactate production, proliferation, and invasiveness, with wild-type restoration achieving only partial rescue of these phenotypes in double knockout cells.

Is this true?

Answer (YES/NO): NO